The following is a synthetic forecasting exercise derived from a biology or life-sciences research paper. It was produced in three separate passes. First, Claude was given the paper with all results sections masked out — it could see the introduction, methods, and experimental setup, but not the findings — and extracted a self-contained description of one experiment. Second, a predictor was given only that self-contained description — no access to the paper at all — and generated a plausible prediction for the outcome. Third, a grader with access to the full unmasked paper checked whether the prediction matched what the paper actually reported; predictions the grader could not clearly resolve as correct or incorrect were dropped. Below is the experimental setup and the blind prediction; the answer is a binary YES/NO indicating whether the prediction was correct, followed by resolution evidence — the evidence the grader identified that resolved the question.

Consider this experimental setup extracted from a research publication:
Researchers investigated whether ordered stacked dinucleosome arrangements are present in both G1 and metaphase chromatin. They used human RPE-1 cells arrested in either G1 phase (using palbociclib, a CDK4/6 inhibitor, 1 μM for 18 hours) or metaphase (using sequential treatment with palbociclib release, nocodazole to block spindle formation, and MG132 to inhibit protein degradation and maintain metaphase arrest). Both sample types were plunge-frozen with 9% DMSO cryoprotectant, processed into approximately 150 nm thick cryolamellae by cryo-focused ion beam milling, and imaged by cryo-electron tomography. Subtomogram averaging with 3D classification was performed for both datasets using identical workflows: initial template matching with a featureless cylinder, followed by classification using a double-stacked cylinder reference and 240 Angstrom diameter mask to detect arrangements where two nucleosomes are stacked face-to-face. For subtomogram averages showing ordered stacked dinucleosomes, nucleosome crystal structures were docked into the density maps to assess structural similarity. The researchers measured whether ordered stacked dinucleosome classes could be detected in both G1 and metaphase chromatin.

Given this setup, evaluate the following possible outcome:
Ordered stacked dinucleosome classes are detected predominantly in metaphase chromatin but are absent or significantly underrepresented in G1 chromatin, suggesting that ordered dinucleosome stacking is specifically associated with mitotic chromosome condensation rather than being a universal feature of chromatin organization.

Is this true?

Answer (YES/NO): NO